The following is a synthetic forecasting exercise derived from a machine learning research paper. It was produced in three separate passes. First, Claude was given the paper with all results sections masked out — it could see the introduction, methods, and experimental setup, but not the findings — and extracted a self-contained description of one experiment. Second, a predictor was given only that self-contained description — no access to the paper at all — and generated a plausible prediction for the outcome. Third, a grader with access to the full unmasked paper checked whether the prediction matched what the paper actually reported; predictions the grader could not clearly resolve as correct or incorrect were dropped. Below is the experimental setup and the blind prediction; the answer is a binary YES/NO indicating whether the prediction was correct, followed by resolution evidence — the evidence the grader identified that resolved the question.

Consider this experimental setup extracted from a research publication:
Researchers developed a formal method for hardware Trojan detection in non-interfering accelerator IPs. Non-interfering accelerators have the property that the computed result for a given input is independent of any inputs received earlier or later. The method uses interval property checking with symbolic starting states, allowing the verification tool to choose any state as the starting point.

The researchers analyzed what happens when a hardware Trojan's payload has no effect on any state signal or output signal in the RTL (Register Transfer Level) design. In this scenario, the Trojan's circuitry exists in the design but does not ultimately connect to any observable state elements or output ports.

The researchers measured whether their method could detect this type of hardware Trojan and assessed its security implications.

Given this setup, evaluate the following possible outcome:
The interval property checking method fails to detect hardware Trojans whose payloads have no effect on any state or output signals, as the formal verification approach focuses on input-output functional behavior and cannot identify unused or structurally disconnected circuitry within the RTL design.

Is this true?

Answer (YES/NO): NO